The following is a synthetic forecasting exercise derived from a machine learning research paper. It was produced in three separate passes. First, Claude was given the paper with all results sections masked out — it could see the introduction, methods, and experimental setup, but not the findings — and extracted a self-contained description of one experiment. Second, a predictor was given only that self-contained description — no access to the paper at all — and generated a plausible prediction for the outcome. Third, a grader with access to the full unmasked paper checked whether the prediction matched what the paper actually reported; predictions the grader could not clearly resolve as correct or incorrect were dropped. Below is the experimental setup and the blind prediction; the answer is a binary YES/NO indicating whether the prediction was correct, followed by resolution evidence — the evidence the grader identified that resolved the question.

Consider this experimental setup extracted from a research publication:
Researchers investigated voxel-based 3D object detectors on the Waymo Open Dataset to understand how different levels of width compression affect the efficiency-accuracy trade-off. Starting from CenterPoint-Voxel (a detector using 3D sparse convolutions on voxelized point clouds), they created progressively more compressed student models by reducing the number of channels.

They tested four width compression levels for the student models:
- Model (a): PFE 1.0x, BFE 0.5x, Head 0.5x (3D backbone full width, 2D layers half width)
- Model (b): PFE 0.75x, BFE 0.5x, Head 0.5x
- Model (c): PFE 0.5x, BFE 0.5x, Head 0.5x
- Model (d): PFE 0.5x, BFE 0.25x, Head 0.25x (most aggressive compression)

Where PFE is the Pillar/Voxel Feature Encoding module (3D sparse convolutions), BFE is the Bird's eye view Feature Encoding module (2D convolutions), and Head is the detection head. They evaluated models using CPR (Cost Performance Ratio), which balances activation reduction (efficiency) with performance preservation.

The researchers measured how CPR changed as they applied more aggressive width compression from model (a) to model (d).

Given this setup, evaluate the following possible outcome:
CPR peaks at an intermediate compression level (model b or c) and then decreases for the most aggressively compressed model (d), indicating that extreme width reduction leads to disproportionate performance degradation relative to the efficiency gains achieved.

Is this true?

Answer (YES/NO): NO